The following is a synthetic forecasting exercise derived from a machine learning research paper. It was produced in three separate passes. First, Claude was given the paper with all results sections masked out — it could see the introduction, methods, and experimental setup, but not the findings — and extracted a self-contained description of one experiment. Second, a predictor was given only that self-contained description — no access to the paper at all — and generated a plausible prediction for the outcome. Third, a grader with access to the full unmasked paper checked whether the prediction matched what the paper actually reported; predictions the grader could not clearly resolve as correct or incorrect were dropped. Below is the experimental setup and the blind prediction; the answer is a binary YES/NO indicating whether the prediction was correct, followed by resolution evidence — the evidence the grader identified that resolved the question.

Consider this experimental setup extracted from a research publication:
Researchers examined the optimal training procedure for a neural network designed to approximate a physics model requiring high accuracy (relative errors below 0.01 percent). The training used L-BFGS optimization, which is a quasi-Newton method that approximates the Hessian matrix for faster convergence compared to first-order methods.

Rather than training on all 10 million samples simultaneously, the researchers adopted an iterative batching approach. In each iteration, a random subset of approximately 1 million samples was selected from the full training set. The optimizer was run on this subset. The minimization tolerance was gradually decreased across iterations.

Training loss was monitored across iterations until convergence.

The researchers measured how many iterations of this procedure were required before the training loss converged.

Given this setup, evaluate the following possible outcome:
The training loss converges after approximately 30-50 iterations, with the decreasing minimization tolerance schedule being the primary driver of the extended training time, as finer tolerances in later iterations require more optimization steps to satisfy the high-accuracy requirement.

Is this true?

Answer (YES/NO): YES